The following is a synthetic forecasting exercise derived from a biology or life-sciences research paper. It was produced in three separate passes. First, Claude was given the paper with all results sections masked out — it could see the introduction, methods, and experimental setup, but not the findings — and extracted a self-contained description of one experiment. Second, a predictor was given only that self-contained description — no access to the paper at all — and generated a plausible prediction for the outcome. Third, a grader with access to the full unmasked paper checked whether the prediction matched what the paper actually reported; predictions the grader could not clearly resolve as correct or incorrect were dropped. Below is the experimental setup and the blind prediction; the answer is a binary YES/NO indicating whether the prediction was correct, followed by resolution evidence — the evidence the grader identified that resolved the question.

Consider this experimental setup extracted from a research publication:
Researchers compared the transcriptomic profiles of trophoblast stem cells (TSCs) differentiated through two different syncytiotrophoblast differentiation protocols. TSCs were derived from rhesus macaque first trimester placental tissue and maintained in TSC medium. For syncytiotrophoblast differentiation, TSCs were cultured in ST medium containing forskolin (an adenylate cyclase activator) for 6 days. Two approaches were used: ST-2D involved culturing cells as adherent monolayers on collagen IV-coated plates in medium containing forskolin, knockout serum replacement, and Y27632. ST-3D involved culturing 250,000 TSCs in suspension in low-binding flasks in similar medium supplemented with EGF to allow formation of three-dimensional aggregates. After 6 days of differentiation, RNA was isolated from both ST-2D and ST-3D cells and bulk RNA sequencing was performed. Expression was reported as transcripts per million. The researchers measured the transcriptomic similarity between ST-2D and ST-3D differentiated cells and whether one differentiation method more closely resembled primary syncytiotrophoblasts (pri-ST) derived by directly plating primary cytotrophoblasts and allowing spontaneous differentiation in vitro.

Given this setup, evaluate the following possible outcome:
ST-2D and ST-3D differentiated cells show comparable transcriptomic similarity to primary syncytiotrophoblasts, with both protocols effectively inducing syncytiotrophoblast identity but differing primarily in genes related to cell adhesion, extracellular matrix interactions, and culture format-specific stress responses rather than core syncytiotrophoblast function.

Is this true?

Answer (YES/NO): NO